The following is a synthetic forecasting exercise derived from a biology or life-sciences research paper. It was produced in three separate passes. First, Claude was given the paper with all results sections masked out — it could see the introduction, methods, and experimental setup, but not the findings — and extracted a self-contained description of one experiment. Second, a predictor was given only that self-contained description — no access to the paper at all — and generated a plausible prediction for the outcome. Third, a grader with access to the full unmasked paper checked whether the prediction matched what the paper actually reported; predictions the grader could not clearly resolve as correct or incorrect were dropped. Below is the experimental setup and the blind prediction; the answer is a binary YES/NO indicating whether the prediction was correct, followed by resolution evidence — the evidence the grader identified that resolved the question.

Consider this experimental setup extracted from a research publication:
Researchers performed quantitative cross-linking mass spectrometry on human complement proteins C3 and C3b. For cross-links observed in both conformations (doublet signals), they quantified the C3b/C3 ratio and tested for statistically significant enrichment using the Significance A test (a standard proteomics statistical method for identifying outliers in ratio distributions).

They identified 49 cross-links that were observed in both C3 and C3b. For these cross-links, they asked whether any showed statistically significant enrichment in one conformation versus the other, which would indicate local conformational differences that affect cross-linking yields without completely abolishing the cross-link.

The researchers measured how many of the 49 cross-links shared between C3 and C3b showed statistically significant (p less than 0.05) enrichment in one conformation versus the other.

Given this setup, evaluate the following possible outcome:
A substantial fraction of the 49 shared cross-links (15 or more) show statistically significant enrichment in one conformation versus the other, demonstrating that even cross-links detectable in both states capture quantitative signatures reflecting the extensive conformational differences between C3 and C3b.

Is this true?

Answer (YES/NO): NO